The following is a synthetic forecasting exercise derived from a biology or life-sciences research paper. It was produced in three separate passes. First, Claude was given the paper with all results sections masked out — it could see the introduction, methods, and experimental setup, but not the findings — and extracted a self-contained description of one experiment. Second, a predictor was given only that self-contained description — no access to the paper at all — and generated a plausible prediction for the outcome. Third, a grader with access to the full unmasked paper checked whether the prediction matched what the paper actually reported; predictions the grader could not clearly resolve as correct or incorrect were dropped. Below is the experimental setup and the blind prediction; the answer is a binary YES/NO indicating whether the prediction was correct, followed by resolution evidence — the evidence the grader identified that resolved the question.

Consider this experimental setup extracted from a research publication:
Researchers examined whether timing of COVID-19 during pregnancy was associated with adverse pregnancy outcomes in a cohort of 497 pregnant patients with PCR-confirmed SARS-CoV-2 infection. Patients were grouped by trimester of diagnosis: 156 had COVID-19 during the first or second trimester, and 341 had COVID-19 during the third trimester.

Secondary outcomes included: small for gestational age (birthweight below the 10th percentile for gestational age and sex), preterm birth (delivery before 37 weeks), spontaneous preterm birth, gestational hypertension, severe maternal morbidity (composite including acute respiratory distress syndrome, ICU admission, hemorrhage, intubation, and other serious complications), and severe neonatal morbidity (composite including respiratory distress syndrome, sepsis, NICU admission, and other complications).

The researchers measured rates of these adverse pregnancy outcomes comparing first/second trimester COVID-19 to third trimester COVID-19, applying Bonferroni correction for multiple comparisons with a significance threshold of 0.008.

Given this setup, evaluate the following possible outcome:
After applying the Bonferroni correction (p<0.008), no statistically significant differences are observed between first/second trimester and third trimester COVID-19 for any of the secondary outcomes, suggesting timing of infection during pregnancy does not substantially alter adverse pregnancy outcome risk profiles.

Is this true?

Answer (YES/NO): YES